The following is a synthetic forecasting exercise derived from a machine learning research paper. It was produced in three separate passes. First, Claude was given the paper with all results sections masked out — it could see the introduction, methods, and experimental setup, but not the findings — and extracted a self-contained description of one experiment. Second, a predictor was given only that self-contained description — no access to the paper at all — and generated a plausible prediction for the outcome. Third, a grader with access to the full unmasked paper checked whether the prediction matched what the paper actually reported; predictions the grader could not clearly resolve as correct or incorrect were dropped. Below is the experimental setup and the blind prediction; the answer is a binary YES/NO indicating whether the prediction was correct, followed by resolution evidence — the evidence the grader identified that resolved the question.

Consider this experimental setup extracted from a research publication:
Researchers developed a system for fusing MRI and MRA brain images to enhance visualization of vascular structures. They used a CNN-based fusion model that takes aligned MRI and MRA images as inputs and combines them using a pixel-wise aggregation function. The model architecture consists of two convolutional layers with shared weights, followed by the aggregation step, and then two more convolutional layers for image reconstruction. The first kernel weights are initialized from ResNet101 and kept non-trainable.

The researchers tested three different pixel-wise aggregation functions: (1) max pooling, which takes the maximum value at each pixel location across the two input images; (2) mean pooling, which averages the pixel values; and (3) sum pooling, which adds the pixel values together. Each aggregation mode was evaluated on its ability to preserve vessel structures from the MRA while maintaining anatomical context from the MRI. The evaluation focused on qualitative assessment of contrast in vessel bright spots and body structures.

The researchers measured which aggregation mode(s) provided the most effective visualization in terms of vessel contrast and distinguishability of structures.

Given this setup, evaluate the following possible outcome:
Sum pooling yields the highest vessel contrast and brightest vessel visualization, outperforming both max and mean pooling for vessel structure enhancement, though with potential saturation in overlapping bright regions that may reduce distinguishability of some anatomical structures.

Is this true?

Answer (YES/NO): NO